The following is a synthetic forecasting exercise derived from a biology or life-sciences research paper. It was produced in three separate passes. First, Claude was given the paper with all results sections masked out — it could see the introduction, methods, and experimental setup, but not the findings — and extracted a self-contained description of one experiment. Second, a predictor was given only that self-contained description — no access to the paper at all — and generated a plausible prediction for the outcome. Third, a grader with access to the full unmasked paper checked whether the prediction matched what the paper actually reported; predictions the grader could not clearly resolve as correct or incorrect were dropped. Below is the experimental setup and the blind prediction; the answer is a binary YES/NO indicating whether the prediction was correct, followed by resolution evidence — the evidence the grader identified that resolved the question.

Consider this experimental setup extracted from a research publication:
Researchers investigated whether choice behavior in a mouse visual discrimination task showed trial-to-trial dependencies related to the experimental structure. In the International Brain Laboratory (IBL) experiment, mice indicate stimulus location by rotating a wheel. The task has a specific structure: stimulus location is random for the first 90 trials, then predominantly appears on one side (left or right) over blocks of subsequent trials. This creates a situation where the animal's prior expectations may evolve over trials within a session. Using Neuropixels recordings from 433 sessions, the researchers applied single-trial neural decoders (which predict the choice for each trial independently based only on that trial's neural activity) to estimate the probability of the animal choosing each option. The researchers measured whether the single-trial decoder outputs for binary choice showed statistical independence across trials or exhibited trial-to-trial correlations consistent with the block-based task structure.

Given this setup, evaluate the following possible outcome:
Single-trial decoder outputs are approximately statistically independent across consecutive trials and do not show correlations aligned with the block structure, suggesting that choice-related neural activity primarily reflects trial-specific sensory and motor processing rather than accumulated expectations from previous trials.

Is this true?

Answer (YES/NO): NO